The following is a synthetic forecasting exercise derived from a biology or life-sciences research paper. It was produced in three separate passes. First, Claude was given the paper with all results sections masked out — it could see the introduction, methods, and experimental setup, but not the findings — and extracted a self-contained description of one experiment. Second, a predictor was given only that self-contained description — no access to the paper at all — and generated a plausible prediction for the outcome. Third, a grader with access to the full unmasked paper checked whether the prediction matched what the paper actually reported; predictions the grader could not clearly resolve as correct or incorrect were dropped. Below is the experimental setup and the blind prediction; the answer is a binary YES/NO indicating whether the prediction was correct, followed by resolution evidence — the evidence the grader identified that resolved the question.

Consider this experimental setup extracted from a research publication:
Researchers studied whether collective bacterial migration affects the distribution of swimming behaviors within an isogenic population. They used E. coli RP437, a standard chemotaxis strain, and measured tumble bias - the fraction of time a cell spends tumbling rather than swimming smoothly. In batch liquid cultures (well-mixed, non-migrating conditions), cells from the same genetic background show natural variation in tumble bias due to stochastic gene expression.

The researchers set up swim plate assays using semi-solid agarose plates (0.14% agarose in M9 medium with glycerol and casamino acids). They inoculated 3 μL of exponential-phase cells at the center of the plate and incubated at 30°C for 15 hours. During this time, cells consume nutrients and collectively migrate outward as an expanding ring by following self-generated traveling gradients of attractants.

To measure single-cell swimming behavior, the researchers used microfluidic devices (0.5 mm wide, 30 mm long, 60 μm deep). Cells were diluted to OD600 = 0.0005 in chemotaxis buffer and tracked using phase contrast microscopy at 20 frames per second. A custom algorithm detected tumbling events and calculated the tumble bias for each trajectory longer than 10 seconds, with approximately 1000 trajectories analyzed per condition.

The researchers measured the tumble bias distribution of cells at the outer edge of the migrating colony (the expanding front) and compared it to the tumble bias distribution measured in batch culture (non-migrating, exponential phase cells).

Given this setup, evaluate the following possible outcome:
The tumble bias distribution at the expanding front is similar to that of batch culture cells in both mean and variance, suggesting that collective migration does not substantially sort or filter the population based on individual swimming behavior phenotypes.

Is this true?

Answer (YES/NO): NO